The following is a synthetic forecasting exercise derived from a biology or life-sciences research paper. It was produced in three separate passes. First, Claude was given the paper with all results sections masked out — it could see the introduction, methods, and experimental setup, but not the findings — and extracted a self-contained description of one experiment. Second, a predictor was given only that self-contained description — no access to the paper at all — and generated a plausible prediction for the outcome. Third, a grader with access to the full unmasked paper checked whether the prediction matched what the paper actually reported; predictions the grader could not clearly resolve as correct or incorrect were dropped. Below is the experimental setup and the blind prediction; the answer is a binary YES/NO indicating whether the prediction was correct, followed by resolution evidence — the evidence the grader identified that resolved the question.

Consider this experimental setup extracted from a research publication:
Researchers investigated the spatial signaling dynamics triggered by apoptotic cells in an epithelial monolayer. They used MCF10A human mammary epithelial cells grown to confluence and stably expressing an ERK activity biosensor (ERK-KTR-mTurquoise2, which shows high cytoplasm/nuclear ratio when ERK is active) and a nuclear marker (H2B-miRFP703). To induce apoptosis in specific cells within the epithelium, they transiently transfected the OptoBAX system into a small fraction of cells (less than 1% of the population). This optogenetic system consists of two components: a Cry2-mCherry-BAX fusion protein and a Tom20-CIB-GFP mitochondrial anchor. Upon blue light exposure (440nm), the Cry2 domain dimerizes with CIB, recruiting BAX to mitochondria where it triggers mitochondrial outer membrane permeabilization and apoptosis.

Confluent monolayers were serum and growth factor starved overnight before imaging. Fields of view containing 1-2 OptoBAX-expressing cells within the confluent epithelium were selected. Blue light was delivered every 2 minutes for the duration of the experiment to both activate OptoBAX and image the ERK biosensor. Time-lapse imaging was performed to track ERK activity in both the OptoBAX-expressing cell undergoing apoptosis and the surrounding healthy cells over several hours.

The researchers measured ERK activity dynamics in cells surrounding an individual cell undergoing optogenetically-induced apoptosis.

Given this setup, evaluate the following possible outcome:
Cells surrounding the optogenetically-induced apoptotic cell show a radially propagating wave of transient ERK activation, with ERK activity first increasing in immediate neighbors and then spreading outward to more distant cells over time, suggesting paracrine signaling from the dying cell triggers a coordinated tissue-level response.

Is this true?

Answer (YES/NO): YES